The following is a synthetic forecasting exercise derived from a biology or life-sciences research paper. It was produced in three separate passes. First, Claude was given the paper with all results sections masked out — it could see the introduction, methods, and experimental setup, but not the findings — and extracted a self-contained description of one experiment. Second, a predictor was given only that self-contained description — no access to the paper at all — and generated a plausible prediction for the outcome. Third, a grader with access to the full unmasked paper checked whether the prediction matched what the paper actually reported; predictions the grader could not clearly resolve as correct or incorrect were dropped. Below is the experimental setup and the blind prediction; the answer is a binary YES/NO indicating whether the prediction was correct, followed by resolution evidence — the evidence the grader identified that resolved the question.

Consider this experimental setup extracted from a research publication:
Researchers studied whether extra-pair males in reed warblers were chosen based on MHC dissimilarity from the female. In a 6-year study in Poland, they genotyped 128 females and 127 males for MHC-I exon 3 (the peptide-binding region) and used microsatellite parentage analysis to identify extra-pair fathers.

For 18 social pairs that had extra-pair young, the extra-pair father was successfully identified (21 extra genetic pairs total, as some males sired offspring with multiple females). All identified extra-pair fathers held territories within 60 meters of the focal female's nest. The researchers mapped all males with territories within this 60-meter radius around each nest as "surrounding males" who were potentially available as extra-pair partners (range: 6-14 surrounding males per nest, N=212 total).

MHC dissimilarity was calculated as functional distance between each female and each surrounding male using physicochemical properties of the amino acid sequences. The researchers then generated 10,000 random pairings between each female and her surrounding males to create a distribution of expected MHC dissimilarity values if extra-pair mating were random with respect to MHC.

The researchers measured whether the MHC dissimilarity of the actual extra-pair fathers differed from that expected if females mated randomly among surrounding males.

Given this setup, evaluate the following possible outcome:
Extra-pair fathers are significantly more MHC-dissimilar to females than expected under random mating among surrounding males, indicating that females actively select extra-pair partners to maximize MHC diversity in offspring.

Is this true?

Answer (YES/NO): NO